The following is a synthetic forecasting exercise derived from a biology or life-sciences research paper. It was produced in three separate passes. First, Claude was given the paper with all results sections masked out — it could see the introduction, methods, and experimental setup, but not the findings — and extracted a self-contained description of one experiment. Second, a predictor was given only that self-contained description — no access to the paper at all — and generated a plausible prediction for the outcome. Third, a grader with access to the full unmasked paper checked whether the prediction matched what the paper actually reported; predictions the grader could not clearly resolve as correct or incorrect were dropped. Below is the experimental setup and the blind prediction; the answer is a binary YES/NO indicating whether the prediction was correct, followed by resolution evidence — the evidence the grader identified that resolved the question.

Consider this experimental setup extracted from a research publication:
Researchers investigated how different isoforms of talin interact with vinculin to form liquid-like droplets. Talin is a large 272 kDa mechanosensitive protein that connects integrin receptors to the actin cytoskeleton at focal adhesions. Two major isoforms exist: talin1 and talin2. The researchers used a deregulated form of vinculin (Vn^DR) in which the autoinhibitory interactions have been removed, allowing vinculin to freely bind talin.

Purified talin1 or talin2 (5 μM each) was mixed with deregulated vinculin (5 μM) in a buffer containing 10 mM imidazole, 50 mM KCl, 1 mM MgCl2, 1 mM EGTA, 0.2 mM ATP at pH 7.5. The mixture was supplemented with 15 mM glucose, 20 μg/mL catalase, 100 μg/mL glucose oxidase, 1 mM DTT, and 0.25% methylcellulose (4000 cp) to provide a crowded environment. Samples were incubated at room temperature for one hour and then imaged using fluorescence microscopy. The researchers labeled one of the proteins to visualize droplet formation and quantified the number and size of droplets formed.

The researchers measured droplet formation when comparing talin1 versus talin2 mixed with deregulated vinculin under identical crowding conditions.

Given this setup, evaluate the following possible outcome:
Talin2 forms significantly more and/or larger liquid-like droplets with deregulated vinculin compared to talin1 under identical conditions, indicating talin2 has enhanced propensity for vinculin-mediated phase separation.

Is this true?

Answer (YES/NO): YES